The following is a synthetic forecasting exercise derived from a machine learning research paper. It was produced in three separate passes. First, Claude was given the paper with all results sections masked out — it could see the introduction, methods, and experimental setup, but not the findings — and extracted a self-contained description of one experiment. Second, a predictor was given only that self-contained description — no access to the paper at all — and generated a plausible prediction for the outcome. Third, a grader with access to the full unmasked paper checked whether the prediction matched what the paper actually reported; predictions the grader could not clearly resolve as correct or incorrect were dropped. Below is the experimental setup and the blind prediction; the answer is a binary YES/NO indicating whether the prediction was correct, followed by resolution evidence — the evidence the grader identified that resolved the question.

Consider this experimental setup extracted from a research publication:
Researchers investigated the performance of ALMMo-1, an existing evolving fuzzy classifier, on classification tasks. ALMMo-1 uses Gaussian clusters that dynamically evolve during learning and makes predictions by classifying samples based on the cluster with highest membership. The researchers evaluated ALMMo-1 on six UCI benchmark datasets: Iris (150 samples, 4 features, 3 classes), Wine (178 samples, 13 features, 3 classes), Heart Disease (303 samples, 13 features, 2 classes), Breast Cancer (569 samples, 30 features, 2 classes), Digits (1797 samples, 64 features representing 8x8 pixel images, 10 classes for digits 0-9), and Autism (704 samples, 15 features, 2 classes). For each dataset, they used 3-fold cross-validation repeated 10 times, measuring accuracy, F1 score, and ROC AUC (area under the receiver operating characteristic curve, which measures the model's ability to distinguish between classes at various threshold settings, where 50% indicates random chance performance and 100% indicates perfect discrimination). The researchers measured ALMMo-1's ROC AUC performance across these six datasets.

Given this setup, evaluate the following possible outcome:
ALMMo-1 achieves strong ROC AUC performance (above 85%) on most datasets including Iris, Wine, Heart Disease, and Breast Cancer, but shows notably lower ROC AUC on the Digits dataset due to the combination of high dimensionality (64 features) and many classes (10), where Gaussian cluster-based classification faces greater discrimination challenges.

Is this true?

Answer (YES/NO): NO